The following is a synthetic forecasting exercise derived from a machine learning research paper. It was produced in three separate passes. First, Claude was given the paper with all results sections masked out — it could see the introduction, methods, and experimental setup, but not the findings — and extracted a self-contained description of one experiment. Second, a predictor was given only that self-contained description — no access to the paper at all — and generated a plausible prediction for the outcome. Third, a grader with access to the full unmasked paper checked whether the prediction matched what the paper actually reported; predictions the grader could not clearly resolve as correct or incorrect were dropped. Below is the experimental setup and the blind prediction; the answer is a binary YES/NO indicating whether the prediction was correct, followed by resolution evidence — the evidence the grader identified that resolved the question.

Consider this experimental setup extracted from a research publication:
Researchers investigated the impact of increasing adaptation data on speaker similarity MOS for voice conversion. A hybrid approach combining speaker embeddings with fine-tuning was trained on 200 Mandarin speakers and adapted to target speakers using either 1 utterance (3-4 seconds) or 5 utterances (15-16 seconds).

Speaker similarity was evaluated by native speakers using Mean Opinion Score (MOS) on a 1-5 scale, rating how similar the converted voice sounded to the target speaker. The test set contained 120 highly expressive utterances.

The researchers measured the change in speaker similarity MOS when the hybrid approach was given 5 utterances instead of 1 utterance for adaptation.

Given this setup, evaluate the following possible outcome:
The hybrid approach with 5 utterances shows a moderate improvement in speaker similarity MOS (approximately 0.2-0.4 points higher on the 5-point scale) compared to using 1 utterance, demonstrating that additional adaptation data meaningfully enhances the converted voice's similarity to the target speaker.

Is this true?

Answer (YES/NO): NO